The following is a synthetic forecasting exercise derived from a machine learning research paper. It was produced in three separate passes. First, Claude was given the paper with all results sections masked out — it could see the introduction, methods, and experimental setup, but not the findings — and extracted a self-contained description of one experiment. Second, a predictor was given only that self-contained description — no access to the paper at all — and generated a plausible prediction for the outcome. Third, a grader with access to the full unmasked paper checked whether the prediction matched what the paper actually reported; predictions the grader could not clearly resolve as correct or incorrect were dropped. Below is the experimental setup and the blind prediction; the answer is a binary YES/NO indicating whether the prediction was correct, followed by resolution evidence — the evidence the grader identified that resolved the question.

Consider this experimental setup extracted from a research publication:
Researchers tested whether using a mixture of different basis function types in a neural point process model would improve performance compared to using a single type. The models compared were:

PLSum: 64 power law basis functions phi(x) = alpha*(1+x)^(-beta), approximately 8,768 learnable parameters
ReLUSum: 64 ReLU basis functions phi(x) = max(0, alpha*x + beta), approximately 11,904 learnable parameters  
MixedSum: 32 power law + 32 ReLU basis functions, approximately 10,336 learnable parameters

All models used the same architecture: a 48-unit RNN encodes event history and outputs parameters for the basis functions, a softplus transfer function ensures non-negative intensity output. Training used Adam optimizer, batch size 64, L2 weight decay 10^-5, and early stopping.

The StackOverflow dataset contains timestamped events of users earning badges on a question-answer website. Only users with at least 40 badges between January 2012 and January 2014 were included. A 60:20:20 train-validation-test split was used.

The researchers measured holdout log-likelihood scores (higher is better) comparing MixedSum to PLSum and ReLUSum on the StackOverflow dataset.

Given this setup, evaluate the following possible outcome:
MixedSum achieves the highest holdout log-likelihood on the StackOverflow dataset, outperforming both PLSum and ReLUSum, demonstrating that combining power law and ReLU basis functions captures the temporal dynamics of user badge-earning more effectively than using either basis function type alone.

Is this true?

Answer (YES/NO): YES